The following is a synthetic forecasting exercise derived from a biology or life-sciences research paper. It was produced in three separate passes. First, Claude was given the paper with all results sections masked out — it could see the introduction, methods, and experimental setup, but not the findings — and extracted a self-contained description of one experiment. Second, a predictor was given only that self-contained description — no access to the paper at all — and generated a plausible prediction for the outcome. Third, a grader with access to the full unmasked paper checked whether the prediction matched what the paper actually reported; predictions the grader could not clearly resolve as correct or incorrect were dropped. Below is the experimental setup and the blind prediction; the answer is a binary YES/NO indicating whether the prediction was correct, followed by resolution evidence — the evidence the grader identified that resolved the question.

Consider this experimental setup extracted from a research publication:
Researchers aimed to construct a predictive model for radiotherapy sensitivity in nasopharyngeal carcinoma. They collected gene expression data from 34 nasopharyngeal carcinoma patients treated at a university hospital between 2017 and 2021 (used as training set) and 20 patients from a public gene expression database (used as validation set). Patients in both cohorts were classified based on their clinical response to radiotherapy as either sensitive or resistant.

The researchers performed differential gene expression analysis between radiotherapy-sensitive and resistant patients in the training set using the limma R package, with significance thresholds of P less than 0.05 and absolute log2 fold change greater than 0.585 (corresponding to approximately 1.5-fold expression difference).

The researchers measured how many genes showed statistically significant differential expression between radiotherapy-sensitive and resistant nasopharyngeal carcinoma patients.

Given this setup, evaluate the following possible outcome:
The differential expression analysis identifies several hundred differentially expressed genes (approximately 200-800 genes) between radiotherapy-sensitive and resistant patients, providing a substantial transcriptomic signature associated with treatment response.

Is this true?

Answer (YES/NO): NO